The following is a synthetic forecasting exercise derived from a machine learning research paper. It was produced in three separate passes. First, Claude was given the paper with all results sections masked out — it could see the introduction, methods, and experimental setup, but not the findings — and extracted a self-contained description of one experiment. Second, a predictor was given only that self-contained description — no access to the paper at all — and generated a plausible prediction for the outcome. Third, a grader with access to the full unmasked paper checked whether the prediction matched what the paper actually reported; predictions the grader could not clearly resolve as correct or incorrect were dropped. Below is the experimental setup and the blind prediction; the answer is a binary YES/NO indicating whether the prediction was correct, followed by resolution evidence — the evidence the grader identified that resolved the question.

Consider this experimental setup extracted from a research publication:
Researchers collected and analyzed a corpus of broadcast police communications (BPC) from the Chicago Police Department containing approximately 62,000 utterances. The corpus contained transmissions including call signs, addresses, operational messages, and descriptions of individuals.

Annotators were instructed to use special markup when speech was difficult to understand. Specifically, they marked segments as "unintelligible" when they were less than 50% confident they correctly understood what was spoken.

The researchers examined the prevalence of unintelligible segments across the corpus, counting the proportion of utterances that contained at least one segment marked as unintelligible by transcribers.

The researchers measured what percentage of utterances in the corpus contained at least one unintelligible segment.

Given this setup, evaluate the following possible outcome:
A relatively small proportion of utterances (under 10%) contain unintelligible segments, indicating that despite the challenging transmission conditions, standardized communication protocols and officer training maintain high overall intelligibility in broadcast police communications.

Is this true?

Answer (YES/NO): NO